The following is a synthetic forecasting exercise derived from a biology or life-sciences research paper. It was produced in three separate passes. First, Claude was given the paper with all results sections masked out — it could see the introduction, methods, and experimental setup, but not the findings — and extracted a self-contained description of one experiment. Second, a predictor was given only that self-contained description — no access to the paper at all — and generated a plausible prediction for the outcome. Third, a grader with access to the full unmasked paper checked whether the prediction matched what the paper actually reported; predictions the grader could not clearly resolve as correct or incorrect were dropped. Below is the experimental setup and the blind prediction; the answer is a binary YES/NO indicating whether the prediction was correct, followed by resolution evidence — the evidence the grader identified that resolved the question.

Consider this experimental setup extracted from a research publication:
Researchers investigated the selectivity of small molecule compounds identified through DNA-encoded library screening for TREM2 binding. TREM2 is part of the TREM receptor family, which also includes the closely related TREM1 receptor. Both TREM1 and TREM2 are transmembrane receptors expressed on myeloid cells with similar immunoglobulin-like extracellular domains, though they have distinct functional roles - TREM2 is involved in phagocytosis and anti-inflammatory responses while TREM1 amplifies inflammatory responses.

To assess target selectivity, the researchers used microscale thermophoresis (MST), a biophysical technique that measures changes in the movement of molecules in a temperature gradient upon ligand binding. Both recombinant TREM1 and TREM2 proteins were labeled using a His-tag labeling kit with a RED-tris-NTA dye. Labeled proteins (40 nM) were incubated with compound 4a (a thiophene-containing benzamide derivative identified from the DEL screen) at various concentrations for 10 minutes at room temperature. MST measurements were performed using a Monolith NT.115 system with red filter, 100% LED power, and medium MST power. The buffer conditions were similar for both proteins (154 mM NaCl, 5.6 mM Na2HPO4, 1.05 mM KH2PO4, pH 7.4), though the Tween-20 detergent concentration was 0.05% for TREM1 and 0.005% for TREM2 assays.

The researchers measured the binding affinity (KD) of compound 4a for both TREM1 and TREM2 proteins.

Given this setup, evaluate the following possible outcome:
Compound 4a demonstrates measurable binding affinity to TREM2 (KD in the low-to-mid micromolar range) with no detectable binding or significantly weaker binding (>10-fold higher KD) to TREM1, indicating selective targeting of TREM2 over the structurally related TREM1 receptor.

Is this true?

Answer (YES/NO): NO